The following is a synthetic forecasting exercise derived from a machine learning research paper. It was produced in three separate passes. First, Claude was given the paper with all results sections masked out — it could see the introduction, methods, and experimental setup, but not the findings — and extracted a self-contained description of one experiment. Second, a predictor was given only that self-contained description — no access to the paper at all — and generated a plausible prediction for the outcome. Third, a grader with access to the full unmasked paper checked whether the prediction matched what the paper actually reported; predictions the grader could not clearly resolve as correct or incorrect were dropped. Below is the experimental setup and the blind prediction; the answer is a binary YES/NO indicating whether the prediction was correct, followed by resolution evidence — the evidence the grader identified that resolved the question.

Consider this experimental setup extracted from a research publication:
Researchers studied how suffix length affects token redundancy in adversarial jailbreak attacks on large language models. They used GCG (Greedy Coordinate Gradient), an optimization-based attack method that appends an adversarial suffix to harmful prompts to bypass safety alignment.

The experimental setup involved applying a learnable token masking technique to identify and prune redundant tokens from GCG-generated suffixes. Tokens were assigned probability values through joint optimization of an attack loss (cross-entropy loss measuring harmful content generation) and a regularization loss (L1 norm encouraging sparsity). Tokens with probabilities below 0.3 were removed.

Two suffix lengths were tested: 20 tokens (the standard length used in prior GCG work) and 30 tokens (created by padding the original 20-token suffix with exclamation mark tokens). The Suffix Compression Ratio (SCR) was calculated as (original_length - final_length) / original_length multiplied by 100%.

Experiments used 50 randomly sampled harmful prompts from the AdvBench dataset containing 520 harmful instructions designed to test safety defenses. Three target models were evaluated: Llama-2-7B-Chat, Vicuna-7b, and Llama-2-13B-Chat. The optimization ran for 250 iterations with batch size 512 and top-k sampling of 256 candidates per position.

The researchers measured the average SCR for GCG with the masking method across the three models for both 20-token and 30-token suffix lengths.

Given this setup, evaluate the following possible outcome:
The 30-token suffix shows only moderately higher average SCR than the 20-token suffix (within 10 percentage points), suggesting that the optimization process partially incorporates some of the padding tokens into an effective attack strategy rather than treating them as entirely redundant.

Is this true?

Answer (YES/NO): YES